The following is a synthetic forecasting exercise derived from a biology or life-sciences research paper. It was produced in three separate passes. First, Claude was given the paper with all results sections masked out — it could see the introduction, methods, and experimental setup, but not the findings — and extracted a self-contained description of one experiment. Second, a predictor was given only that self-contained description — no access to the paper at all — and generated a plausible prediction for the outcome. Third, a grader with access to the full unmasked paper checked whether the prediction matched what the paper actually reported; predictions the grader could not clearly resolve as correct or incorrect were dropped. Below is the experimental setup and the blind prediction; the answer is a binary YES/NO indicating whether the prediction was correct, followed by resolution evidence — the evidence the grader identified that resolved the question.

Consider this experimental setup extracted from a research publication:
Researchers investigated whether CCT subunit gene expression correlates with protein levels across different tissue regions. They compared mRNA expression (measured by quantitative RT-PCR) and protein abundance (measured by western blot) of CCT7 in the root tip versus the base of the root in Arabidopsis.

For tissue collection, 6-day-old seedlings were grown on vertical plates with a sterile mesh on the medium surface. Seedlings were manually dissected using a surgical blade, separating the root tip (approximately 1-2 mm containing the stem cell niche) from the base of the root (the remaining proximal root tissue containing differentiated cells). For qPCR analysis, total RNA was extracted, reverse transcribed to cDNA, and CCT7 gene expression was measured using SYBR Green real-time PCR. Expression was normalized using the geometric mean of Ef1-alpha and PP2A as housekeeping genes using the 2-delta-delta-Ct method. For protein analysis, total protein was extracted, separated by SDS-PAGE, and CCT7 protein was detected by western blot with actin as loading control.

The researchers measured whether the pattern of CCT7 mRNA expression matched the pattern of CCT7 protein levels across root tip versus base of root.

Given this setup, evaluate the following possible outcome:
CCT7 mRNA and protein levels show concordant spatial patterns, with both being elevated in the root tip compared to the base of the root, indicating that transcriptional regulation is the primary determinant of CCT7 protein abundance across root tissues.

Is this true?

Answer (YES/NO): YES